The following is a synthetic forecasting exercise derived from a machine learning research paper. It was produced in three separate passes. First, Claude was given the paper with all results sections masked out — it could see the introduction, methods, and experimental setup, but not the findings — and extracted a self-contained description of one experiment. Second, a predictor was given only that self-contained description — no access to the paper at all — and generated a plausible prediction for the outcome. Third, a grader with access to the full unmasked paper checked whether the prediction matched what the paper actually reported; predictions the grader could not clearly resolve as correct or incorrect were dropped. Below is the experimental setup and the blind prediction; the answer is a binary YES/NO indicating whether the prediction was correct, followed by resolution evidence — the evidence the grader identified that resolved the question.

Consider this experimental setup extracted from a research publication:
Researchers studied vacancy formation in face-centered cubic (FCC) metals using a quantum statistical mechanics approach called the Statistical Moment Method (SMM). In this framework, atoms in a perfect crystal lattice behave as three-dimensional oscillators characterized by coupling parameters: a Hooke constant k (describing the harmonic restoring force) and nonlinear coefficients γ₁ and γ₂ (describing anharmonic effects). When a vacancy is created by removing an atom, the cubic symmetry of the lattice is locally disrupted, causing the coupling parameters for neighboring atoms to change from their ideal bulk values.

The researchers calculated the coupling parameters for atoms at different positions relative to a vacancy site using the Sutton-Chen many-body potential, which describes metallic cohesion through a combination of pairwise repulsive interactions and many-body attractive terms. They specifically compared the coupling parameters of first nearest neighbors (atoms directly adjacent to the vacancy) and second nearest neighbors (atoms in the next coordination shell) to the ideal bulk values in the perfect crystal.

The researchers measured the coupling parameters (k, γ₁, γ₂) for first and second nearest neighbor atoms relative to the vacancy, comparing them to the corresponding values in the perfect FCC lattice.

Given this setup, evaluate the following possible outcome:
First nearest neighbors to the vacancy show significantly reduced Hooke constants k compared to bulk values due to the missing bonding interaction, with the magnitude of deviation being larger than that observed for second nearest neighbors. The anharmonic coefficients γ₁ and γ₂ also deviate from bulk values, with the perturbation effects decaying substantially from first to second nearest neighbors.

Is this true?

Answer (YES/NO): YES